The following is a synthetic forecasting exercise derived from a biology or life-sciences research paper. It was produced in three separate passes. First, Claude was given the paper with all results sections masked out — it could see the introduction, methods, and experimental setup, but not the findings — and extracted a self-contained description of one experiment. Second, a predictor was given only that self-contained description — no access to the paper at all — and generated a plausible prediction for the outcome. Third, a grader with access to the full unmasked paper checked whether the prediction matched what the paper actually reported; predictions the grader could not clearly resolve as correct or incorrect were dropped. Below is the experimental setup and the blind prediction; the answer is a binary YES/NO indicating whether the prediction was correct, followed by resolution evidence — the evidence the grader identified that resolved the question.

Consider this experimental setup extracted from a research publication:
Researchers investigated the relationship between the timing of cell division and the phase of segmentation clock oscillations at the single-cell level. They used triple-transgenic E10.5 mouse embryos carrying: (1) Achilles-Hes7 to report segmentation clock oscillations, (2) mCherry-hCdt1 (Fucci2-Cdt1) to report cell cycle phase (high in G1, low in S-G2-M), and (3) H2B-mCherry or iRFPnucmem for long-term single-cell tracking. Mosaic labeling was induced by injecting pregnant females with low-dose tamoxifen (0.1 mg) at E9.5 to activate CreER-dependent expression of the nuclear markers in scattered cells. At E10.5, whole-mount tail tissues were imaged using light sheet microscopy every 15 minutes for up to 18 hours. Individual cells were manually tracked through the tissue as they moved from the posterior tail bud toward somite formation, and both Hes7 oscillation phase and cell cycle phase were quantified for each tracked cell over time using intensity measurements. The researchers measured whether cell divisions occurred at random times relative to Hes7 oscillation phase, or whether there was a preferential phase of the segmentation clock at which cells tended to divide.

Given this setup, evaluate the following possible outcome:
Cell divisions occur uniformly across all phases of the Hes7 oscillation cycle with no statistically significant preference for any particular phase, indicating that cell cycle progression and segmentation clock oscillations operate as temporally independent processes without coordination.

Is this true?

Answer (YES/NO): NO